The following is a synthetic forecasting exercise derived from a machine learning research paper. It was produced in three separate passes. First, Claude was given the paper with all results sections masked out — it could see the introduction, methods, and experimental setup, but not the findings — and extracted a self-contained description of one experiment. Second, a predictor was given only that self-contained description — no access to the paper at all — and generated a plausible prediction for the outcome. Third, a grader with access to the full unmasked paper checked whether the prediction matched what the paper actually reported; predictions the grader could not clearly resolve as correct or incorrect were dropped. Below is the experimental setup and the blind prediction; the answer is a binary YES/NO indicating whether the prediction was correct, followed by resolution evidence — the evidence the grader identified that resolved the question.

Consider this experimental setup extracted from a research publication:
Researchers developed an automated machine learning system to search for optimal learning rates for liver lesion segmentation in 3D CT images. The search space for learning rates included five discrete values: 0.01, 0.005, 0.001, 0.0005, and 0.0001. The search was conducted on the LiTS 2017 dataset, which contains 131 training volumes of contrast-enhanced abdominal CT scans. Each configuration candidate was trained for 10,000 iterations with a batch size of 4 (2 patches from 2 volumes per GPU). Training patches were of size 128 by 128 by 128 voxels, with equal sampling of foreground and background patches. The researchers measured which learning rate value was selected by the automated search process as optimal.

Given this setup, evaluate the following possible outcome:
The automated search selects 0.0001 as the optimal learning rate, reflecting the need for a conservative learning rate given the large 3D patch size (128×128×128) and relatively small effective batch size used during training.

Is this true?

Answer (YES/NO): YES